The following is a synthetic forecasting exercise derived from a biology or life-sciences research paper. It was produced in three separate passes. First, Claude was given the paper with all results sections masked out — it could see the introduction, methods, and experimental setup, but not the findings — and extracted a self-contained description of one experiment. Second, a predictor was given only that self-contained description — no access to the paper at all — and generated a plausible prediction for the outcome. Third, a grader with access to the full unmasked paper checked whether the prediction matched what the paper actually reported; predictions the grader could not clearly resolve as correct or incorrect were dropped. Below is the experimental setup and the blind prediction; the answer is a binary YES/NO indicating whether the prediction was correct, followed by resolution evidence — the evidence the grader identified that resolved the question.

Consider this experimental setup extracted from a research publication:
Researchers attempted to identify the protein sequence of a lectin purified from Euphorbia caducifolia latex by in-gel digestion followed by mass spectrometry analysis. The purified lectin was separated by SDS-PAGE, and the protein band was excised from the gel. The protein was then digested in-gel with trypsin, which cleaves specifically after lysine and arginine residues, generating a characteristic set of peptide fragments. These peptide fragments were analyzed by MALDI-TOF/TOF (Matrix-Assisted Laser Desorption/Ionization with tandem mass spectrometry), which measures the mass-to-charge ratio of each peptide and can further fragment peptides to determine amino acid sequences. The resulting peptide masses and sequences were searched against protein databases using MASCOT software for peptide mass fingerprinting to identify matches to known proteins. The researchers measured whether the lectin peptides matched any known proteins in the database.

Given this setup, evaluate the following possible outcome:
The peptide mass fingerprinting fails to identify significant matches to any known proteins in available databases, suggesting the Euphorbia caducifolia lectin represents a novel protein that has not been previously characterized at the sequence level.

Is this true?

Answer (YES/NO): YES